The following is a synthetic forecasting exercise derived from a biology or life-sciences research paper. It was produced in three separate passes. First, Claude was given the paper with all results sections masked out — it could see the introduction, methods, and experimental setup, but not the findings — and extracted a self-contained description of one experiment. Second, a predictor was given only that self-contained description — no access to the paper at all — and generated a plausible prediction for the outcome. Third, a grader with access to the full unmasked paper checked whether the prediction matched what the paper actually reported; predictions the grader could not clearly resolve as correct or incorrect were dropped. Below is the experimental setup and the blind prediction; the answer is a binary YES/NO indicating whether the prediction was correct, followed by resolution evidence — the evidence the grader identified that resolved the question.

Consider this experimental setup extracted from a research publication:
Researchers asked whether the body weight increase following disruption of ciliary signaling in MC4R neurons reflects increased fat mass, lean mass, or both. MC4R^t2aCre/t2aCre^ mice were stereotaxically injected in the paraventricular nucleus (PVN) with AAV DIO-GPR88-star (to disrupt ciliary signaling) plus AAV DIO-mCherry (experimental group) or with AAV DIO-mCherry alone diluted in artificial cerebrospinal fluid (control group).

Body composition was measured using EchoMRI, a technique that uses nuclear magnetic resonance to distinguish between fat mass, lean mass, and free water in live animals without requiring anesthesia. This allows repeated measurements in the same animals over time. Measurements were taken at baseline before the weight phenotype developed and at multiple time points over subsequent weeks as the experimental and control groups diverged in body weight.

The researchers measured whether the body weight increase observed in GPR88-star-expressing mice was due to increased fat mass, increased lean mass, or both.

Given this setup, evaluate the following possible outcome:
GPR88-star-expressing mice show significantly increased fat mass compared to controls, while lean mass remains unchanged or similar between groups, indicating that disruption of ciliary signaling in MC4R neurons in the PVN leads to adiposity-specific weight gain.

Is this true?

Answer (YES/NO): YES